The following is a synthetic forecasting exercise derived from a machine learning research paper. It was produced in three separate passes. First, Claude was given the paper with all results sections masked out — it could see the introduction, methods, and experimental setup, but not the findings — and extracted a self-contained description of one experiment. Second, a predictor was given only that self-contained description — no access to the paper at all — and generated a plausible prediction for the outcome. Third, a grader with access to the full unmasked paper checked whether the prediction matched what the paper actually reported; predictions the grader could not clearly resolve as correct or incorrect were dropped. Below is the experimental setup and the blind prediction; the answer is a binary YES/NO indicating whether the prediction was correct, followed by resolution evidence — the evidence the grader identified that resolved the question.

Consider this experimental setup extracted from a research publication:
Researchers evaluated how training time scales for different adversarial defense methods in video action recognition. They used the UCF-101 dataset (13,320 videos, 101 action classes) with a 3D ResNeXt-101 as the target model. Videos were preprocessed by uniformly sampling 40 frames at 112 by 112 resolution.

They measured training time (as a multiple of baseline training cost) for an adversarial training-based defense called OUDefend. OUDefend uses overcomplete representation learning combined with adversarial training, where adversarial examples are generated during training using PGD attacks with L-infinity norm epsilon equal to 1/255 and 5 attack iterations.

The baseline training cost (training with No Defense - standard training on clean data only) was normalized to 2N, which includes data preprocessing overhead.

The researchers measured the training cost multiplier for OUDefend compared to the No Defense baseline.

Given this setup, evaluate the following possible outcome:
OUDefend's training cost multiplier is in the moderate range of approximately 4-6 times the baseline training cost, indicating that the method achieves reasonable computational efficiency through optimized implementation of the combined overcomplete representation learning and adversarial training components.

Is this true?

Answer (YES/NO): NO